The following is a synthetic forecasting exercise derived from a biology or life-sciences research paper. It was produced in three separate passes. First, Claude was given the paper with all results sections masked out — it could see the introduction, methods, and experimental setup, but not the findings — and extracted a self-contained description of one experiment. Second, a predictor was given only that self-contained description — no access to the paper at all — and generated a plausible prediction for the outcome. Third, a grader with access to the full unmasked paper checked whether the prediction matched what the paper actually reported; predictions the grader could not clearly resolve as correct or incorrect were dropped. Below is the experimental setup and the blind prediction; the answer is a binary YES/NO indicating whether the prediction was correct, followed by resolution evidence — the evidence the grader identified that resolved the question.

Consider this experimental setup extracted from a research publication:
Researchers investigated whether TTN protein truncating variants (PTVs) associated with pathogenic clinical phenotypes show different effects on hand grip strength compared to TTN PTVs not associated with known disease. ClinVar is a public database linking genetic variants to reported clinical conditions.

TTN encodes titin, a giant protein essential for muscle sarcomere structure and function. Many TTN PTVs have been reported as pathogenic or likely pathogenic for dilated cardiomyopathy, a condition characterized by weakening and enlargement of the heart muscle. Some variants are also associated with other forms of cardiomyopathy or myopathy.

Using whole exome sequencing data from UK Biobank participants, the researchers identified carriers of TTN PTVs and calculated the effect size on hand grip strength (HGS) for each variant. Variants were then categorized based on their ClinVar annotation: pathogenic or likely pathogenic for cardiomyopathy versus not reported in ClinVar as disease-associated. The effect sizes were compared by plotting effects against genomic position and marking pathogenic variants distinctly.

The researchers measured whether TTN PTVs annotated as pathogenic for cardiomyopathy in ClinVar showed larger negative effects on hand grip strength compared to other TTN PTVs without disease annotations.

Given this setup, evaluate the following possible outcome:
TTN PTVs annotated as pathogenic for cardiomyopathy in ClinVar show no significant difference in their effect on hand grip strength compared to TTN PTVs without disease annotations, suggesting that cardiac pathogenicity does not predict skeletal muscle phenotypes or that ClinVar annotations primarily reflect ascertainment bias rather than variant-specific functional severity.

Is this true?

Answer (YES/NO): NO